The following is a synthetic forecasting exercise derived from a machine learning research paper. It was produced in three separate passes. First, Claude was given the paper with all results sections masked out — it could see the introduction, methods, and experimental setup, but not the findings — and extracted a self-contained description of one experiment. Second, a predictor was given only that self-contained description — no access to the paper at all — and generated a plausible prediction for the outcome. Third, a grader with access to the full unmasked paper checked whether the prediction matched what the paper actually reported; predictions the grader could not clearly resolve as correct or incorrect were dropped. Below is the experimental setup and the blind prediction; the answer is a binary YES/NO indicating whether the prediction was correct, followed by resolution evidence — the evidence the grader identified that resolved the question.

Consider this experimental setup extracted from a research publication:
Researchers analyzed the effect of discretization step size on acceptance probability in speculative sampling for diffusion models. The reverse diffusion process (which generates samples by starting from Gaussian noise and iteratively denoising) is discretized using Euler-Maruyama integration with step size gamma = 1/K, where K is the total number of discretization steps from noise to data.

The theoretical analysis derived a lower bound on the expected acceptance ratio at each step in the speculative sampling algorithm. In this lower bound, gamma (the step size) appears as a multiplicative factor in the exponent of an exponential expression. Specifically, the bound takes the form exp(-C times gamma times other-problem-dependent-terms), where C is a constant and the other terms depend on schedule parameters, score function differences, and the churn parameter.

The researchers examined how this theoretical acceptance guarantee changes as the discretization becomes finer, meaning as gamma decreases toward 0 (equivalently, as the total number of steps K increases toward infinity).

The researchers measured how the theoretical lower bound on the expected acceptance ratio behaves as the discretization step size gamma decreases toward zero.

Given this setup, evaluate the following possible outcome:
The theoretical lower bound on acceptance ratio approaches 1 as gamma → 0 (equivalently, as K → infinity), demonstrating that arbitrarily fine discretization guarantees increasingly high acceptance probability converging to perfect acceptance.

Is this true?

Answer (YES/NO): YES